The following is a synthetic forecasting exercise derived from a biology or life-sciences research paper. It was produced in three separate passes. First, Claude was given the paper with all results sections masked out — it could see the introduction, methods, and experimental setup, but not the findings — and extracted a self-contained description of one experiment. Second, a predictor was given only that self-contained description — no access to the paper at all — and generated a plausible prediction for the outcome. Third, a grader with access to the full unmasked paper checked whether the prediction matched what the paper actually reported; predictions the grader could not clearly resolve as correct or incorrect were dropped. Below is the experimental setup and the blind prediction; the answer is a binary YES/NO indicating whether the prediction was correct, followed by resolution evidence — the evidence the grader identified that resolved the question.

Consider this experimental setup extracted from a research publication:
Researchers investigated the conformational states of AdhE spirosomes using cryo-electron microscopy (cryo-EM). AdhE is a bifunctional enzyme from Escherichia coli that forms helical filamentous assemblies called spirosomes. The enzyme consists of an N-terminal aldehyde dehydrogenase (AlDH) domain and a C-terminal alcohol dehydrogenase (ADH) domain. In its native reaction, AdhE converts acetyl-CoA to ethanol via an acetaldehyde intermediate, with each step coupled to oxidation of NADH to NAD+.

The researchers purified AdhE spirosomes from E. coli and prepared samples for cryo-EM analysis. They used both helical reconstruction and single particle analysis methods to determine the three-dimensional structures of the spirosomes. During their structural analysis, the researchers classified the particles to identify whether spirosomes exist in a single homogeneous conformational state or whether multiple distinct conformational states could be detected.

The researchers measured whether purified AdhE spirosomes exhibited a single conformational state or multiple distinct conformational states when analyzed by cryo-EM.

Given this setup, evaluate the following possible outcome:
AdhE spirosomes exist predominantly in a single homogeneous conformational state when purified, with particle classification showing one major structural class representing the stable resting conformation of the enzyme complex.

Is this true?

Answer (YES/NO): NO